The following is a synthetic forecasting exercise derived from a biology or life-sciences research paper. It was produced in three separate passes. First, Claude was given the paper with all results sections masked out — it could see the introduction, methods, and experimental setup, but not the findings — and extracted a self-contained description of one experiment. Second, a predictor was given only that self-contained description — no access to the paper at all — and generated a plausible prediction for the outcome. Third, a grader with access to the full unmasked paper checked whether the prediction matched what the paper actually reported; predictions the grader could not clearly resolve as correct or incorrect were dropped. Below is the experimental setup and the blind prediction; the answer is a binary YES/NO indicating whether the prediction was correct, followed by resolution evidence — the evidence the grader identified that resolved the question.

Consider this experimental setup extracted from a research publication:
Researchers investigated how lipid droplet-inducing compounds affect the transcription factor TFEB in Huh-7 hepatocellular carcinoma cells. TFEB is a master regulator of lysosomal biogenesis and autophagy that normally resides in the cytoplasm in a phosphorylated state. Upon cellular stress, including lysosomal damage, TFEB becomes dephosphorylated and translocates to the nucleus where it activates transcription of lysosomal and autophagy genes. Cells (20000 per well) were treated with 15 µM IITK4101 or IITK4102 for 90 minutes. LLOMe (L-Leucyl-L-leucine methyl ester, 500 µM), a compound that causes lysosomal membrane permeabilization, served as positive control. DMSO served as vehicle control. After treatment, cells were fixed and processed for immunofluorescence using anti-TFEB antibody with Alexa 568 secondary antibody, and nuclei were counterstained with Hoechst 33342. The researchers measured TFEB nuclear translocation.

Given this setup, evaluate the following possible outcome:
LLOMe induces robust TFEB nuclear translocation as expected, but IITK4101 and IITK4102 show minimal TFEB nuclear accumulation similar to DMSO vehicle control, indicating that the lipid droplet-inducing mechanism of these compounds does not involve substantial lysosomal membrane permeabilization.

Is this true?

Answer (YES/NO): NO